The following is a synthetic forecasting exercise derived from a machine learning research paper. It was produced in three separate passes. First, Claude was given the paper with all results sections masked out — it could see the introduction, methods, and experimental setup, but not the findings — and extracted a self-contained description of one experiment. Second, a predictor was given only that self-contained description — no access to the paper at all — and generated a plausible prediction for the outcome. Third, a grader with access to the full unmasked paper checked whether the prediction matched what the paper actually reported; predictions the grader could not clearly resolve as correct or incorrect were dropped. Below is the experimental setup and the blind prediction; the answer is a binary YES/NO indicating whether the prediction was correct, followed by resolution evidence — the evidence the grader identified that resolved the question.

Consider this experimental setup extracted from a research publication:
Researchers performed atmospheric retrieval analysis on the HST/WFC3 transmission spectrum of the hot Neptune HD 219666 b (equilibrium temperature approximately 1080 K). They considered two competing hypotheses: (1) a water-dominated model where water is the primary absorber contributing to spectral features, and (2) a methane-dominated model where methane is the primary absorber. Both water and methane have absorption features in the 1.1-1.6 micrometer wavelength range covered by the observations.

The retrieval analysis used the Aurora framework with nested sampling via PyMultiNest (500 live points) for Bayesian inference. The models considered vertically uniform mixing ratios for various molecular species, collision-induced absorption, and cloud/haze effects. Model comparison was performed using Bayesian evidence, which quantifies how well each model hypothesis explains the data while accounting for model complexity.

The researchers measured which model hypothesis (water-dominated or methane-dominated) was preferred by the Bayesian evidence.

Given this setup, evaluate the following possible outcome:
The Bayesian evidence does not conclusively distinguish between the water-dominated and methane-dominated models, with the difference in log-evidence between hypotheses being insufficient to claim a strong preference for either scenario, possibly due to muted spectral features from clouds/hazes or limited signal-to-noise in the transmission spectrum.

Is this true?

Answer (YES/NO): NO